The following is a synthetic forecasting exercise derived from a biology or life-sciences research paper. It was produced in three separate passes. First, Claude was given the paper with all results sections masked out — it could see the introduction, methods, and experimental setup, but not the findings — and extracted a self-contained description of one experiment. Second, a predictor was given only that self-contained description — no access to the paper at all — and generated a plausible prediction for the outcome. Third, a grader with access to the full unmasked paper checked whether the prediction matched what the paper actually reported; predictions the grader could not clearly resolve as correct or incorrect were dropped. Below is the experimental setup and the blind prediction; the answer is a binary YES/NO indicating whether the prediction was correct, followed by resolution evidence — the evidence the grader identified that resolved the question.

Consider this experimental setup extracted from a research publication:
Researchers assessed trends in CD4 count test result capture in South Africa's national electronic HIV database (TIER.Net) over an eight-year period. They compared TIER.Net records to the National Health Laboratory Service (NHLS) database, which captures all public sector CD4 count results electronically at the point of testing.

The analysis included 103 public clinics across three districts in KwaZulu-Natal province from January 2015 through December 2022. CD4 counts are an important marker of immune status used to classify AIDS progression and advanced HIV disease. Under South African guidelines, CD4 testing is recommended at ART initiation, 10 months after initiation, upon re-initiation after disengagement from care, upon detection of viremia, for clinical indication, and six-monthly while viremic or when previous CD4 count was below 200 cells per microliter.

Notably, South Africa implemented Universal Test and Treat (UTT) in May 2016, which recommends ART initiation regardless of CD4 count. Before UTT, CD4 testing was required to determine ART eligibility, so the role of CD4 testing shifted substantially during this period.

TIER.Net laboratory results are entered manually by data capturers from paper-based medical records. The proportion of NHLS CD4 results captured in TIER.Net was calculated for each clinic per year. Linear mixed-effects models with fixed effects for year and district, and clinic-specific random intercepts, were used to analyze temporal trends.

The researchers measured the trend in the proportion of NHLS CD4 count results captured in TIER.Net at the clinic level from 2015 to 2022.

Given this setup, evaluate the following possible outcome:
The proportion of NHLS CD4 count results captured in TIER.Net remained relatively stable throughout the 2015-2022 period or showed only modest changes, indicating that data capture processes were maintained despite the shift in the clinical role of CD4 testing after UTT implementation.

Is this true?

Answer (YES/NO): YES